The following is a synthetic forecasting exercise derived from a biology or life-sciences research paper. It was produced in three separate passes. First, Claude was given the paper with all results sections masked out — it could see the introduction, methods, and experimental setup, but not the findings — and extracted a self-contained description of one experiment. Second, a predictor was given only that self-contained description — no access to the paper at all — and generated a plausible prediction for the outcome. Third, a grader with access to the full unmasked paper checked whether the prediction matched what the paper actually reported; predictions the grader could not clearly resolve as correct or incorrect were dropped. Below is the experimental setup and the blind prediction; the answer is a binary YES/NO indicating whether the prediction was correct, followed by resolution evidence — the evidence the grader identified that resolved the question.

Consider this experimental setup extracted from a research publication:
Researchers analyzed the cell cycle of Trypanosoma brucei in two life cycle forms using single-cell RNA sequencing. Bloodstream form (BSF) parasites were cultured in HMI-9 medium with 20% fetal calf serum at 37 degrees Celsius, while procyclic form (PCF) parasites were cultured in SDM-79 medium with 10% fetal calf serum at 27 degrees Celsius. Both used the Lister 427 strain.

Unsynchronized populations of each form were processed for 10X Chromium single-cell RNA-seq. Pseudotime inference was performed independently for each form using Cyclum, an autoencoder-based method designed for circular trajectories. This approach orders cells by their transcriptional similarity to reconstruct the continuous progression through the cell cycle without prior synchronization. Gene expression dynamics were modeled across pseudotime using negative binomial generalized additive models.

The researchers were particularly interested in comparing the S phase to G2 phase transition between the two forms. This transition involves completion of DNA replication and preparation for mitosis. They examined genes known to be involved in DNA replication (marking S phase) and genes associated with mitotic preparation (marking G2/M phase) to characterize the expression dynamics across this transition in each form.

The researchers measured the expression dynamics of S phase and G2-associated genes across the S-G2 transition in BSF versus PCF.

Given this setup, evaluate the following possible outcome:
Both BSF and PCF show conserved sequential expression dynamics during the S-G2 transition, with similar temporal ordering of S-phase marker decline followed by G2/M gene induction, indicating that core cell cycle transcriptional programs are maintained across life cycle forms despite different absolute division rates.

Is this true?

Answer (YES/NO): NO